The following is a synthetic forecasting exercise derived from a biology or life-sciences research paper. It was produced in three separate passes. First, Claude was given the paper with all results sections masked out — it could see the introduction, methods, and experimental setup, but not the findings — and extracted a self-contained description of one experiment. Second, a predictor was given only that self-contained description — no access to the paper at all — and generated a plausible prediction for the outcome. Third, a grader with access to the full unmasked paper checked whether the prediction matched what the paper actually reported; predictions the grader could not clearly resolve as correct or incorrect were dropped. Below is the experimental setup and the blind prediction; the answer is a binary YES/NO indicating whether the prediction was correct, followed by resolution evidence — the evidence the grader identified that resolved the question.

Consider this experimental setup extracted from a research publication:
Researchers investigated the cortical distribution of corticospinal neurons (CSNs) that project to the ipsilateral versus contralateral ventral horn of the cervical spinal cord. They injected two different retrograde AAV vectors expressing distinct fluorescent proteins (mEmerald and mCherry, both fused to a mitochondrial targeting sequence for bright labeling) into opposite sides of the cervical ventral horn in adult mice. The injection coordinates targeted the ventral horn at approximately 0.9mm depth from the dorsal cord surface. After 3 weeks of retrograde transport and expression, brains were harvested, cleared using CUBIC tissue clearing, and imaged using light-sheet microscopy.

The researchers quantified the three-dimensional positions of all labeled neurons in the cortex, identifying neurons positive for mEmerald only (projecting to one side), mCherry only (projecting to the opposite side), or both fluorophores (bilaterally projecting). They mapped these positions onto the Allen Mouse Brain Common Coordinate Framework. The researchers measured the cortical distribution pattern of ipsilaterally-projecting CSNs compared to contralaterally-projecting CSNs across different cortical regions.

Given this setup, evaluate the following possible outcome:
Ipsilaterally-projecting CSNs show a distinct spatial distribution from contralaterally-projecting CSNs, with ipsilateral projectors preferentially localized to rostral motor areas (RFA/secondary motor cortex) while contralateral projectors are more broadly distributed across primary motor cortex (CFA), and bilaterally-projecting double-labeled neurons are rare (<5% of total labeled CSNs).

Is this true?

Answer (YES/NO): NO